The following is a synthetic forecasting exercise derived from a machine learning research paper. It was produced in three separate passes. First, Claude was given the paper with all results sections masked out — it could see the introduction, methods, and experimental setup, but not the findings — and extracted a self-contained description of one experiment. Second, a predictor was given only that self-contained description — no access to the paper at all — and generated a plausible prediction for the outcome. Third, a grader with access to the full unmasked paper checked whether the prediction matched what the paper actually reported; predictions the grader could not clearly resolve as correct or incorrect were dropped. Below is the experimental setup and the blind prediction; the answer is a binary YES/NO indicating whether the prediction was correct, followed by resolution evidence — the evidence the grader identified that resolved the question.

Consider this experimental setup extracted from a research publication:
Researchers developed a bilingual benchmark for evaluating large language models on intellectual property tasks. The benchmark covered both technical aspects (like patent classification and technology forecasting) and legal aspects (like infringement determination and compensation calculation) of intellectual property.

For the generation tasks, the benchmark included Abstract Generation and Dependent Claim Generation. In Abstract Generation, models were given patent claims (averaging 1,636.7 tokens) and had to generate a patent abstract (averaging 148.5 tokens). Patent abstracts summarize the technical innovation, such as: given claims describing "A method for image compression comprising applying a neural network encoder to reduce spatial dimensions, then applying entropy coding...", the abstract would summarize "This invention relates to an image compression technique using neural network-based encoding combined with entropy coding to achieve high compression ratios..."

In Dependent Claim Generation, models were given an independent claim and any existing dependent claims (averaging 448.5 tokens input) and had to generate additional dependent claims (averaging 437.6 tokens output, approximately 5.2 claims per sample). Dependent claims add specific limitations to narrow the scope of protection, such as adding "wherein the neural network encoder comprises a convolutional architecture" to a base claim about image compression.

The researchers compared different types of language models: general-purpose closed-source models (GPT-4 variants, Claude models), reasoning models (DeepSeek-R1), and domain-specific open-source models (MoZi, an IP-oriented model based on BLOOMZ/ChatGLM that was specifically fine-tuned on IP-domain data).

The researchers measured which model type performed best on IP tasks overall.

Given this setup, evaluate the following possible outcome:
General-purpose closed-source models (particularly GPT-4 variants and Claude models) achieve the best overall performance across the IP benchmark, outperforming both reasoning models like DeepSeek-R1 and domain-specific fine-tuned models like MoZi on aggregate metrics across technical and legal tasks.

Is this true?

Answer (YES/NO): NO